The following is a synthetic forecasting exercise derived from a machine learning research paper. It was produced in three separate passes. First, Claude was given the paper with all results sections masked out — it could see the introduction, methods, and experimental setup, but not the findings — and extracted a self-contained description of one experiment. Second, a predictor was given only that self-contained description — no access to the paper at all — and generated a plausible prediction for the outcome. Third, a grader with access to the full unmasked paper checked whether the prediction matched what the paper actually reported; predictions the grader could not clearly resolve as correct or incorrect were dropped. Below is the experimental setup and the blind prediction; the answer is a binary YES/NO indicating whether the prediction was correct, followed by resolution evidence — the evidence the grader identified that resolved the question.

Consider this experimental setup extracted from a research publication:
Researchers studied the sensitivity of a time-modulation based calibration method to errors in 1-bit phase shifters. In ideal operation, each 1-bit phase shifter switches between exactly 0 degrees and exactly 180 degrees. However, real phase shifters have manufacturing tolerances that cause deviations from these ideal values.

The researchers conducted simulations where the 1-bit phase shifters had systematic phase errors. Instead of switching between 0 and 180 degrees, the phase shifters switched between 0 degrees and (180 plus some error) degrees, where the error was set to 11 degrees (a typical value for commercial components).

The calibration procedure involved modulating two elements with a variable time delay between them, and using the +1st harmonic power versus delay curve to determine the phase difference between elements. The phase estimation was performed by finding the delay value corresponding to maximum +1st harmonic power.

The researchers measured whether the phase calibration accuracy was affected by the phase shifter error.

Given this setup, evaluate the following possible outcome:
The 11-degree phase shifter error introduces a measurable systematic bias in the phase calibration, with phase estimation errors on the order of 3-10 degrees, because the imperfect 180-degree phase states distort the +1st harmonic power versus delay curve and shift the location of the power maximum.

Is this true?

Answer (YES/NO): NO